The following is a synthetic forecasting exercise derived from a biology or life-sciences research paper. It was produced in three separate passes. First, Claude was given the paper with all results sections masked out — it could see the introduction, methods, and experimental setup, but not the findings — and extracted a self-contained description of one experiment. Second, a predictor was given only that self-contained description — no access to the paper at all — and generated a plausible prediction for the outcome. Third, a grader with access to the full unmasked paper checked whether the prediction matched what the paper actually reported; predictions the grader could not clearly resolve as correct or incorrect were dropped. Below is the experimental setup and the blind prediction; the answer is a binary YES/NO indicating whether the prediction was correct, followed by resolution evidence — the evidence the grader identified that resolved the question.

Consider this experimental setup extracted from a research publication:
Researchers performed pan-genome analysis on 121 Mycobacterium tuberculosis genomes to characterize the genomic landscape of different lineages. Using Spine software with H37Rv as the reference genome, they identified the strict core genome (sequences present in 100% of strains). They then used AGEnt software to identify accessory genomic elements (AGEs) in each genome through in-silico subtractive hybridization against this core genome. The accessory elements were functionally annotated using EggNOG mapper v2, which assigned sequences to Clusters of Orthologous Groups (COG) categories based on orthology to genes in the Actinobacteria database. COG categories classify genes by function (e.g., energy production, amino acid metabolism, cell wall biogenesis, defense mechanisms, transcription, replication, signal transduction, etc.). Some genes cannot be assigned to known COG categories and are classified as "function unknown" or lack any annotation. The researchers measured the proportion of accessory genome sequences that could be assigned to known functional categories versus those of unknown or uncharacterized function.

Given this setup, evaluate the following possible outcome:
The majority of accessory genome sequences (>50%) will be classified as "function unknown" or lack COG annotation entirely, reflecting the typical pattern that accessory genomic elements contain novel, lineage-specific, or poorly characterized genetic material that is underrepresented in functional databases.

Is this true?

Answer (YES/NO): NO